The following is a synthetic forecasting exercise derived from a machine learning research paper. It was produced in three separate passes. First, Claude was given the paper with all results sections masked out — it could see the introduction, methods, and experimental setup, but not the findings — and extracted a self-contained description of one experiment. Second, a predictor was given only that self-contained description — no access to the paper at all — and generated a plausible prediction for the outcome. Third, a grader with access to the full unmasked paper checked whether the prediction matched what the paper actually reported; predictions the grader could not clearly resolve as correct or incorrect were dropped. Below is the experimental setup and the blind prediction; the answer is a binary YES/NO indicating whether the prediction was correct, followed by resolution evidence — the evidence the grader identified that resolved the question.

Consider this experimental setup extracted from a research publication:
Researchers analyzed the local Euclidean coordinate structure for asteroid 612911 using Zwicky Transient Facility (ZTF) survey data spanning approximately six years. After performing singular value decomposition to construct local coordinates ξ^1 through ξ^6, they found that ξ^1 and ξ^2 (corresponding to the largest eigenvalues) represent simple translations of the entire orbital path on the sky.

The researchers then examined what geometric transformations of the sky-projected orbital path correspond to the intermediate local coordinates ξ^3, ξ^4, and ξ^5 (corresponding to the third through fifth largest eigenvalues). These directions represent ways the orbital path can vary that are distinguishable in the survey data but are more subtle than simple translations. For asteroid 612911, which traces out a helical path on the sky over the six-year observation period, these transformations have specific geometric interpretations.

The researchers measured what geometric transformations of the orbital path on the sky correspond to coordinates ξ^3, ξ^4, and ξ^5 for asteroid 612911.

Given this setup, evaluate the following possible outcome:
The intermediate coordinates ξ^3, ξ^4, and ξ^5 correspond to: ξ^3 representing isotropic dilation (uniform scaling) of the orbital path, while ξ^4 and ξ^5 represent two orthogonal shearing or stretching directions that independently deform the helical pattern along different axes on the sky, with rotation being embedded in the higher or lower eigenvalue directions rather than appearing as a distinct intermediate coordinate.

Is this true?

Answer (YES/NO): NO